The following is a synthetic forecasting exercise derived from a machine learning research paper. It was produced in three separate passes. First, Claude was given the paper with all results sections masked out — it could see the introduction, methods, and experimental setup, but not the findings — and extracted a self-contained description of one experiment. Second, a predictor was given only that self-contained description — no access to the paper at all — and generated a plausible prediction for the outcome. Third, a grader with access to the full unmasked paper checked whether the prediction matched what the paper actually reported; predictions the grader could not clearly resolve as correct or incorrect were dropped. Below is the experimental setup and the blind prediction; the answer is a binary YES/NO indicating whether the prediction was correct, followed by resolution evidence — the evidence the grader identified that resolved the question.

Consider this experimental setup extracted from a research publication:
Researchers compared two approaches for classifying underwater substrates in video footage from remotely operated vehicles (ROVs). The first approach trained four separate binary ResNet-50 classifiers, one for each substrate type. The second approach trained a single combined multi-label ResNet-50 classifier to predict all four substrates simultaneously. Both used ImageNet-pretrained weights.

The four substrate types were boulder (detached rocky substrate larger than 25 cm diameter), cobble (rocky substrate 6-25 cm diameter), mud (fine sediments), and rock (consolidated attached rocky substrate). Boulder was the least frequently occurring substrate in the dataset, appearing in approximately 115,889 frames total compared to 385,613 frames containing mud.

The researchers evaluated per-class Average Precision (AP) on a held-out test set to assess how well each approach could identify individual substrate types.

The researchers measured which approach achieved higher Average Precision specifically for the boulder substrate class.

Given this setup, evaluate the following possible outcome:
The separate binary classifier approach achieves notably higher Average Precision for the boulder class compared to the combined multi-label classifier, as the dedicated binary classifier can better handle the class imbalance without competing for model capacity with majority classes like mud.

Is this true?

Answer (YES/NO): NO